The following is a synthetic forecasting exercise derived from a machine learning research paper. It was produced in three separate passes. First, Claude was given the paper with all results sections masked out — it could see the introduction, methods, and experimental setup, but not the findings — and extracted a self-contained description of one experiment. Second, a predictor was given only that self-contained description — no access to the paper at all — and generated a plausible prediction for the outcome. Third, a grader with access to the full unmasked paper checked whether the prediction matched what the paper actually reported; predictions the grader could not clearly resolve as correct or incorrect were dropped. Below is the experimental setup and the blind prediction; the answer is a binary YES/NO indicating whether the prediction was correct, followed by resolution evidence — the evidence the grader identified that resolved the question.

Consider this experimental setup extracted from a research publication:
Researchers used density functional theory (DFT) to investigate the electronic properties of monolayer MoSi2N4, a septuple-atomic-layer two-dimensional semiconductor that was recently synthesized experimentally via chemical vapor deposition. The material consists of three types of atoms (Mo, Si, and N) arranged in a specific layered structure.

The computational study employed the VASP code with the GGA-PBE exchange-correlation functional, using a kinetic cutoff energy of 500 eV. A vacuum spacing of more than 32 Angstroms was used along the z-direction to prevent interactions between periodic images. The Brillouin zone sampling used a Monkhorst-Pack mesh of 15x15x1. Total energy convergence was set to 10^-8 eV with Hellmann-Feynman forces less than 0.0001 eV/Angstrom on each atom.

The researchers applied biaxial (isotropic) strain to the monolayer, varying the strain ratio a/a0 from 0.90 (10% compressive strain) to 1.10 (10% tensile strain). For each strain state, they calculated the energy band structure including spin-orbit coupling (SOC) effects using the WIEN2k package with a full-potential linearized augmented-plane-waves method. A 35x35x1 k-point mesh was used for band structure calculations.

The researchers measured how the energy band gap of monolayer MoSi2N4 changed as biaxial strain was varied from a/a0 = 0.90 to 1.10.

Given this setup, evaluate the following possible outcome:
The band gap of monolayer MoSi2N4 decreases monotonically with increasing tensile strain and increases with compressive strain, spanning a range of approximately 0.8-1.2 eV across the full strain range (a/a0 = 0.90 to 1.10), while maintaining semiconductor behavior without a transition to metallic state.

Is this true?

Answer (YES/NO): NO